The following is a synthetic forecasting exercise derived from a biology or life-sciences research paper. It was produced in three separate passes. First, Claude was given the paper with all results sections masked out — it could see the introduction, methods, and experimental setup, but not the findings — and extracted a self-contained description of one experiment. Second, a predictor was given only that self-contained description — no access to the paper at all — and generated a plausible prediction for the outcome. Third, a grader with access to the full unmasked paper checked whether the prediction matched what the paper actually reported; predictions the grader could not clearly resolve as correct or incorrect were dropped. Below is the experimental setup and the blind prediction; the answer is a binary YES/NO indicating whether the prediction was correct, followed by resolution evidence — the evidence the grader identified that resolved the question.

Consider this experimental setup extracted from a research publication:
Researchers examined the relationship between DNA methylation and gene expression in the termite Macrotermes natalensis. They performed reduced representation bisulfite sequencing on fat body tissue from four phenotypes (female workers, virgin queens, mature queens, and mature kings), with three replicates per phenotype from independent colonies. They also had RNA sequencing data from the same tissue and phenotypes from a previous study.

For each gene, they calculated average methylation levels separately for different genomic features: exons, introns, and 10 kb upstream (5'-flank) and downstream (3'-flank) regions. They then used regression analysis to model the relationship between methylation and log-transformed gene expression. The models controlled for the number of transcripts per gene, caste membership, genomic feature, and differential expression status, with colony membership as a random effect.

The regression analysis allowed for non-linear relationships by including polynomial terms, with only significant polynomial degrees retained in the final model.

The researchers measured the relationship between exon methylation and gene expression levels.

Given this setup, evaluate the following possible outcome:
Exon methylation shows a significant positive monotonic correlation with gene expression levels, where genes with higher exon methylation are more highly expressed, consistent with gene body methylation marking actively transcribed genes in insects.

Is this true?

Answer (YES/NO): YES